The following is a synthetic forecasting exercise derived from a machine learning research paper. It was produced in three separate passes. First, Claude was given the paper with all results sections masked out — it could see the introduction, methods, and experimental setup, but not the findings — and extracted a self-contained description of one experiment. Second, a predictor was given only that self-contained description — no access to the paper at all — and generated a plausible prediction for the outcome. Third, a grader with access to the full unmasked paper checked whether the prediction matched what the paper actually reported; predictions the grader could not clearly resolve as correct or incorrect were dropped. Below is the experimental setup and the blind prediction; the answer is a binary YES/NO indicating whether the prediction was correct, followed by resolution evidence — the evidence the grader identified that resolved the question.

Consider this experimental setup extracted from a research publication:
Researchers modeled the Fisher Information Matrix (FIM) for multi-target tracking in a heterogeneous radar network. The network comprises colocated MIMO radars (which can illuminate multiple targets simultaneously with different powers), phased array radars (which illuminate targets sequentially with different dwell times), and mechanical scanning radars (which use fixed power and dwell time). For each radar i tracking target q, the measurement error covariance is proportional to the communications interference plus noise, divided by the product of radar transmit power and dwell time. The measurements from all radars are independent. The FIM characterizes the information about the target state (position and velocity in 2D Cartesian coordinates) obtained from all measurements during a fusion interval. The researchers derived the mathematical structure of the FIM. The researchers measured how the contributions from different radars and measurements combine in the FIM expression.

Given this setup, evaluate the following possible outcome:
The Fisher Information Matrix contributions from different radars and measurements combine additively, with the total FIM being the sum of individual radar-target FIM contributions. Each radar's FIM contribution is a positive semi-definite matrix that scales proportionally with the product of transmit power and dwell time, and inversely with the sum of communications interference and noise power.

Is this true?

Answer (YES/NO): YES